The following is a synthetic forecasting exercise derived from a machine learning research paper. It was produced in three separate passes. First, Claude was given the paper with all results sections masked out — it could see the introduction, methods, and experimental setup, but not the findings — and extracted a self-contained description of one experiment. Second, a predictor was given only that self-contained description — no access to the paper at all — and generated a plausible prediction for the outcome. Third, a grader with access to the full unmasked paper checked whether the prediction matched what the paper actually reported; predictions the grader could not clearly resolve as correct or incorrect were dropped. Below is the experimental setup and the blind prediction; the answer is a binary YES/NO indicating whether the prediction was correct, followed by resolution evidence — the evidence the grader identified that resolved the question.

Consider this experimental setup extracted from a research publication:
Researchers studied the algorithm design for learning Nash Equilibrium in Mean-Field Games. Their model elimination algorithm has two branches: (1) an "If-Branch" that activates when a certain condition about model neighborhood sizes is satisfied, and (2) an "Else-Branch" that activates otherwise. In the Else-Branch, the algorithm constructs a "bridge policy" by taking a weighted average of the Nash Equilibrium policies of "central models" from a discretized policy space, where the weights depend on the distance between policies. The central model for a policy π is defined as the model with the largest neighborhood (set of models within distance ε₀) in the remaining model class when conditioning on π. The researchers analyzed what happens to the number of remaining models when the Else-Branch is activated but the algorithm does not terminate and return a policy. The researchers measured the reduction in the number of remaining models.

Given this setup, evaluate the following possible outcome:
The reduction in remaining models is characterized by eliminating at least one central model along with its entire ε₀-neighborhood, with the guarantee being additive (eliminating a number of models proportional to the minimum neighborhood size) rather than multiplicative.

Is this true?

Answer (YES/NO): NO